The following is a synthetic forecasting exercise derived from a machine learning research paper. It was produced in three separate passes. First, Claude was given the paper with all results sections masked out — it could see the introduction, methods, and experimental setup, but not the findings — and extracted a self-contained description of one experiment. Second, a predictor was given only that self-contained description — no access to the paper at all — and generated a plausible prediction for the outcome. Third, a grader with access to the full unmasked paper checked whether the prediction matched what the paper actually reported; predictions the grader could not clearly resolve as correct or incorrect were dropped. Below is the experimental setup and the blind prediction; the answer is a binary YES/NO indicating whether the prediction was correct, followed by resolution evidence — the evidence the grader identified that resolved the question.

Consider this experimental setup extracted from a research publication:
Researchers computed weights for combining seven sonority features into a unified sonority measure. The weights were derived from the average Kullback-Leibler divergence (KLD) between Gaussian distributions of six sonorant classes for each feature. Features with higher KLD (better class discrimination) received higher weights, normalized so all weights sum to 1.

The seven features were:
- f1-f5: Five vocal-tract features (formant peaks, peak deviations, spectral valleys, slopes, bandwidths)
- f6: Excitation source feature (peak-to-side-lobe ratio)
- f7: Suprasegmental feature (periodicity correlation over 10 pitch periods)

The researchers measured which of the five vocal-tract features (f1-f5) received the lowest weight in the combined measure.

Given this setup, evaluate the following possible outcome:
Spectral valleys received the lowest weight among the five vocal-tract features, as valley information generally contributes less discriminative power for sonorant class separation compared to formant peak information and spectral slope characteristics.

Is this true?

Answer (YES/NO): NO